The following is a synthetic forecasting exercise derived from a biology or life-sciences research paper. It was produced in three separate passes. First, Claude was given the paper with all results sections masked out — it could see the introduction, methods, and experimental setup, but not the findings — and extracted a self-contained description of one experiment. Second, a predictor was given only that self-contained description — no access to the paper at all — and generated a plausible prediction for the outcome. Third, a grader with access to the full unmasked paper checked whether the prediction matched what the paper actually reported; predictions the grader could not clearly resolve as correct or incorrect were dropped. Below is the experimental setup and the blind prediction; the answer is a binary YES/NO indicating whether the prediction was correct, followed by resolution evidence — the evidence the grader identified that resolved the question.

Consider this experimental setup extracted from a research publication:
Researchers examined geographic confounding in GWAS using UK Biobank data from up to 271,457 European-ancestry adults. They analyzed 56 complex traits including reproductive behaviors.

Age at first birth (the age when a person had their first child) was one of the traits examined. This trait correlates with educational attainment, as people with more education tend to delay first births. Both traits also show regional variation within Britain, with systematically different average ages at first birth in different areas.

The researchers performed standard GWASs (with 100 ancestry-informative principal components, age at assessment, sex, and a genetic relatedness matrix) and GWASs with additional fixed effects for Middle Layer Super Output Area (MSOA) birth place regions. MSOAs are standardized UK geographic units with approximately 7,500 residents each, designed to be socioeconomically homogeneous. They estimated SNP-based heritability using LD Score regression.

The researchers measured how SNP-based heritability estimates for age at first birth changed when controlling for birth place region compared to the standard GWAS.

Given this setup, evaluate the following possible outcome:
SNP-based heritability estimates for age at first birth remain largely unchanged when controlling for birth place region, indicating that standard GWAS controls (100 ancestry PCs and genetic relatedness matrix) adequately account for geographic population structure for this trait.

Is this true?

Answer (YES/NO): NO